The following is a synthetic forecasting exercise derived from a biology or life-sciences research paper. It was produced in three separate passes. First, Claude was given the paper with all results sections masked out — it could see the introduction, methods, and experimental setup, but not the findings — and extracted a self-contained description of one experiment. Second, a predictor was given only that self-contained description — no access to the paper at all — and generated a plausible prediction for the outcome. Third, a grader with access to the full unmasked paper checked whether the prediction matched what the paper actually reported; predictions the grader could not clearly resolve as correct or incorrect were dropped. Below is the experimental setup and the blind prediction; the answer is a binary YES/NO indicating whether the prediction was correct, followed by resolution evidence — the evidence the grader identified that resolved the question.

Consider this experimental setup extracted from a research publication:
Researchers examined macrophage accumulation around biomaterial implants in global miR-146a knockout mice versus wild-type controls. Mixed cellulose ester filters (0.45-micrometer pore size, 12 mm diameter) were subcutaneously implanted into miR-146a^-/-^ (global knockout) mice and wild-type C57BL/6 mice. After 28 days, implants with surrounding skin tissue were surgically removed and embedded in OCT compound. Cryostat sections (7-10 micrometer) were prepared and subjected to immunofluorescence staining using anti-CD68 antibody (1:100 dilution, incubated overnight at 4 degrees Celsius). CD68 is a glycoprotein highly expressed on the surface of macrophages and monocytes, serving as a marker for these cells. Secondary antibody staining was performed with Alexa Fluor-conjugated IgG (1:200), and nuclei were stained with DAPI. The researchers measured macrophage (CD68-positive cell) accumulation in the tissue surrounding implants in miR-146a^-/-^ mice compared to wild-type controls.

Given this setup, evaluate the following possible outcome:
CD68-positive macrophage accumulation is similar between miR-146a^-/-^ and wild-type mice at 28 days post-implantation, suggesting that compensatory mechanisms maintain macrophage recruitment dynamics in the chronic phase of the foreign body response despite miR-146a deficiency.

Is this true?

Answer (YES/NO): NO